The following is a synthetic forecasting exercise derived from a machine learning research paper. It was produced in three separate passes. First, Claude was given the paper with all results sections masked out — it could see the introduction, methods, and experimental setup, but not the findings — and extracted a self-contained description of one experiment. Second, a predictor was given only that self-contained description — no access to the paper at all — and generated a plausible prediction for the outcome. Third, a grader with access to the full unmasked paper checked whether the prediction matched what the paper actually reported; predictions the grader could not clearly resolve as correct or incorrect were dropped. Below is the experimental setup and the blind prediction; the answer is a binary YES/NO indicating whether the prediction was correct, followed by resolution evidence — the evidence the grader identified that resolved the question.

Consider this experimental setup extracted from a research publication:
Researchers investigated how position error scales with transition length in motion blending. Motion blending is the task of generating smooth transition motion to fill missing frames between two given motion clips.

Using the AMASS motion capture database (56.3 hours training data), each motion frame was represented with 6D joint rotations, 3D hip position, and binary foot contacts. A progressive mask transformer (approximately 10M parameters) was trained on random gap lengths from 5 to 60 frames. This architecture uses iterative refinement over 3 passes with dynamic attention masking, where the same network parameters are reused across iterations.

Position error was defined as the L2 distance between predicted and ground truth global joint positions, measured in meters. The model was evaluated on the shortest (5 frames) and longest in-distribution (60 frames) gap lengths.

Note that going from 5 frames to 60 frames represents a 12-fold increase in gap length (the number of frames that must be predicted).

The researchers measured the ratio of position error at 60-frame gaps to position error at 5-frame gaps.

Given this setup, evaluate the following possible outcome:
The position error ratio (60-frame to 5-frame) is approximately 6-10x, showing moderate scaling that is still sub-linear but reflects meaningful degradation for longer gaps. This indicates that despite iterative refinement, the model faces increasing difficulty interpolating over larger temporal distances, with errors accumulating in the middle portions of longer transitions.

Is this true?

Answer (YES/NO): YES